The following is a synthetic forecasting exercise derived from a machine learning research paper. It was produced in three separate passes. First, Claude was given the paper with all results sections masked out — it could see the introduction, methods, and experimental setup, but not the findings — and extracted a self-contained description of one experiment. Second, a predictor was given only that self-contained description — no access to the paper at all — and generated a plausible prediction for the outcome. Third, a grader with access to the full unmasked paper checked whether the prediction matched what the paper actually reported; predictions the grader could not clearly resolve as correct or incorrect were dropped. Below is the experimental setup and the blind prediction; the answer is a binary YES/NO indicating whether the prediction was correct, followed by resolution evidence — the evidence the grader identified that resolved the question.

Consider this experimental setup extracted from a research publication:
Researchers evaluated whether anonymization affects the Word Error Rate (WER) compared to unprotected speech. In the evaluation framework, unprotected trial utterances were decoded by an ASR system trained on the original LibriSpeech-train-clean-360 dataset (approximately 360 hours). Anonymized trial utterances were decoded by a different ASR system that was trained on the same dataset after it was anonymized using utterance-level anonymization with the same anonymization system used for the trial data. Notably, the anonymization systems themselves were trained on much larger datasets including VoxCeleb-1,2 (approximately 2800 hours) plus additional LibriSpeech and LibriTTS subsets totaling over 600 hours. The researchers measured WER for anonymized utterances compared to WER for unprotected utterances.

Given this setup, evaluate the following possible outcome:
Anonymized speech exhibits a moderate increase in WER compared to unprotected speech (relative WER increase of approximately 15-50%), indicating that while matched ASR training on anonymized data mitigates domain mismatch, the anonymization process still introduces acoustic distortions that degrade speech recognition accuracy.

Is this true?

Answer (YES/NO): NO